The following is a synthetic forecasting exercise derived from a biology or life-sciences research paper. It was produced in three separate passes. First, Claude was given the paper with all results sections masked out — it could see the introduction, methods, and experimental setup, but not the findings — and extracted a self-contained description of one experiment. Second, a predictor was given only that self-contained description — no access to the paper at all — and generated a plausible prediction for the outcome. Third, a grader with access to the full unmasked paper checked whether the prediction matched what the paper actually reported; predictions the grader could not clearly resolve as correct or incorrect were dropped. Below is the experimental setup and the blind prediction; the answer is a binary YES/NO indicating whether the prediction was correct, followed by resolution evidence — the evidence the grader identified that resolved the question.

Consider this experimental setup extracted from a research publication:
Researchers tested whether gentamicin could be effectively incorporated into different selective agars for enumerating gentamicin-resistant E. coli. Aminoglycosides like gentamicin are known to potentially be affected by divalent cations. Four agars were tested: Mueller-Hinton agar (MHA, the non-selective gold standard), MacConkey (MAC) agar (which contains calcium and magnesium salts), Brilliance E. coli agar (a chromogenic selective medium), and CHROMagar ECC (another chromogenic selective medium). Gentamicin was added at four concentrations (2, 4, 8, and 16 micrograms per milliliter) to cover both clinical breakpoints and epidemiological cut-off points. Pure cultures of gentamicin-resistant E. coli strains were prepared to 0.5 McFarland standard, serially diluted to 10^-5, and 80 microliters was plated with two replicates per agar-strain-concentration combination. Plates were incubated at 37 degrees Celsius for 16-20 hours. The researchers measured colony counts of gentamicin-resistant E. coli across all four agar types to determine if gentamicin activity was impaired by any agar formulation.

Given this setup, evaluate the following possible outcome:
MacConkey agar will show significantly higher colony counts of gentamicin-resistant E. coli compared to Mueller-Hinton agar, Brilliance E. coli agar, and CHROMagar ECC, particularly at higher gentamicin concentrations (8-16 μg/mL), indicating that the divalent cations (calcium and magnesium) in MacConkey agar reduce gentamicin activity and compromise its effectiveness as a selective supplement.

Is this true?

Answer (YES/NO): NO